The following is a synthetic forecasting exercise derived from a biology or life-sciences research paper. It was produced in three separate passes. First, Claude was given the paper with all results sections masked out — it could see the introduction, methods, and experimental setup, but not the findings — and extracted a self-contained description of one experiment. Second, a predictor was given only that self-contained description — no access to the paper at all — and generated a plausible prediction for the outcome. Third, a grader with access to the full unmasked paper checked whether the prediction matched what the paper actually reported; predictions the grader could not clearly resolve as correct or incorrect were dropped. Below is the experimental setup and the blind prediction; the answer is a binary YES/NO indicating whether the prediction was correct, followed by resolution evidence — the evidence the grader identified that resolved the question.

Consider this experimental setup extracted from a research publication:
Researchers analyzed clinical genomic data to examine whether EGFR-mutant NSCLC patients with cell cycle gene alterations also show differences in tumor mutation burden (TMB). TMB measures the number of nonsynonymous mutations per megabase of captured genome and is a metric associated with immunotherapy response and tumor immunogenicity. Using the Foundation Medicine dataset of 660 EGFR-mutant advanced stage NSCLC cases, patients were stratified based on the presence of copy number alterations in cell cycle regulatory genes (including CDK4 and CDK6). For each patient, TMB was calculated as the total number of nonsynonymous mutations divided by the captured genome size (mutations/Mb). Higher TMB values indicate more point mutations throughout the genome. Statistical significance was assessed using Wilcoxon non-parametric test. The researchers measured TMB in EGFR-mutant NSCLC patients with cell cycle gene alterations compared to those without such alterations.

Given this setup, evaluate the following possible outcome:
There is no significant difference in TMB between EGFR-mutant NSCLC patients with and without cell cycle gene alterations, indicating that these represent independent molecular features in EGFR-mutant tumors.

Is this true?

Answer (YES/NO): NO